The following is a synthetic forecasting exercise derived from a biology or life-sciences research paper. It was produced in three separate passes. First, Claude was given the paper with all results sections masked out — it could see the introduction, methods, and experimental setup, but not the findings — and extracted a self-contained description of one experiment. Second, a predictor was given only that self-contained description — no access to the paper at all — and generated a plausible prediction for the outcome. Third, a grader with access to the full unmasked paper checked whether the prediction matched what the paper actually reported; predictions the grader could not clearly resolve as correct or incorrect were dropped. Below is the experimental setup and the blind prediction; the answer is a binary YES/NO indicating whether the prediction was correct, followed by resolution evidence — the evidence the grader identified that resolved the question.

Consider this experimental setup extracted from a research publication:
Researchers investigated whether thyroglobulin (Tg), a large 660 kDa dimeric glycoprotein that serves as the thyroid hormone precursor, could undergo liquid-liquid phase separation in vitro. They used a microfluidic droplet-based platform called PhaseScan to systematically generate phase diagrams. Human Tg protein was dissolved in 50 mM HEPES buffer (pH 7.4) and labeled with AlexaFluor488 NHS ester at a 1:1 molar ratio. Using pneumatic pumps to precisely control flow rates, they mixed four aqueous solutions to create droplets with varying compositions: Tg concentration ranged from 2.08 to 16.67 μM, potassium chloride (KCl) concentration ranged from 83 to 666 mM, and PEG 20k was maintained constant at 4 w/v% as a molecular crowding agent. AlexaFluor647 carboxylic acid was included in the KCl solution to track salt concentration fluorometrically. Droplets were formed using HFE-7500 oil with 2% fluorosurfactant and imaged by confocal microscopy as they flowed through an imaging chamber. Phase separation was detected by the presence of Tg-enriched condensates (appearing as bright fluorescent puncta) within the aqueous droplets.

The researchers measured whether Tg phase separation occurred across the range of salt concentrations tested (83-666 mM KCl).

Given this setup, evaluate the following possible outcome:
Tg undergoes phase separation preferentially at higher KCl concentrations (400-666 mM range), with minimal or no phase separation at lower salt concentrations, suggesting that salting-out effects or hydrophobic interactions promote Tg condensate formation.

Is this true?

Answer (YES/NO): YES